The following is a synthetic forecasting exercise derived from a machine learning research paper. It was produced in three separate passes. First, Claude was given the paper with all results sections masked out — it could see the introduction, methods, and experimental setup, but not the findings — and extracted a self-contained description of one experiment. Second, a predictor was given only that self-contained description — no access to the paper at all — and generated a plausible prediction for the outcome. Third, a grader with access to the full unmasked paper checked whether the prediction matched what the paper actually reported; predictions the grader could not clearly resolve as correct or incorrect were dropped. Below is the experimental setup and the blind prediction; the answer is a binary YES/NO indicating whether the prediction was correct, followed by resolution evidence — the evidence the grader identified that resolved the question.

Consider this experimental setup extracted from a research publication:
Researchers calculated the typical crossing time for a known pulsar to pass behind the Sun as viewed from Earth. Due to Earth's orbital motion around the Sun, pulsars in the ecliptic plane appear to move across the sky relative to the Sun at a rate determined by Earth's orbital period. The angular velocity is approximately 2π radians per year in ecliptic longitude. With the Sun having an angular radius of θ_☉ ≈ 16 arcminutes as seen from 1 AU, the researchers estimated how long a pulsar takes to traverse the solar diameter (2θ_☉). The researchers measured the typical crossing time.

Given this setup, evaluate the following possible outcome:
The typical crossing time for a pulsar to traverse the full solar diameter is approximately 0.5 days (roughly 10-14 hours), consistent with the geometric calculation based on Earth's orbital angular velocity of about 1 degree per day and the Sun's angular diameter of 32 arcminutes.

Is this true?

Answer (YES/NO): YES